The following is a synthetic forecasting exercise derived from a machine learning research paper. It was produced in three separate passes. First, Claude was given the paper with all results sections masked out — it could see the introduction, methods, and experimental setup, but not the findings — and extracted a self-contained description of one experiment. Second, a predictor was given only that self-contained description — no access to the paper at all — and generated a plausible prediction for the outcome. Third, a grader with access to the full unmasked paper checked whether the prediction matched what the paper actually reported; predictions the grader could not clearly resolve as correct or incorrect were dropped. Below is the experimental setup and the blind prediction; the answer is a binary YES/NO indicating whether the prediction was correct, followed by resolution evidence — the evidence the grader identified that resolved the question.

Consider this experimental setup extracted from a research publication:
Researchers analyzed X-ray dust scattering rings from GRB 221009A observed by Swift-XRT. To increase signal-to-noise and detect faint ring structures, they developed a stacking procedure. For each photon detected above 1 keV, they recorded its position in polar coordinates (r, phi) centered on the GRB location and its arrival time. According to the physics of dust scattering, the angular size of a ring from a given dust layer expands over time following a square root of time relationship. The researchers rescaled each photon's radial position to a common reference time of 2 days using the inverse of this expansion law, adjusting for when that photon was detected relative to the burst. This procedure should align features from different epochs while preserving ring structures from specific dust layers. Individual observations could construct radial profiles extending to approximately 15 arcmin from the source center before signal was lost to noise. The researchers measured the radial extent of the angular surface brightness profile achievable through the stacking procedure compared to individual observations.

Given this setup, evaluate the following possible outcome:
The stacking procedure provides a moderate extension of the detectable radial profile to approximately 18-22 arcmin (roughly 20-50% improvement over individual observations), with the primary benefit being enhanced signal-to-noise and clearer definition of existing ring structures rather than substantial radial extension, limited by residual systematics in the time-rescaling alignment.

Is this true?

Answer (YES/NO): NO